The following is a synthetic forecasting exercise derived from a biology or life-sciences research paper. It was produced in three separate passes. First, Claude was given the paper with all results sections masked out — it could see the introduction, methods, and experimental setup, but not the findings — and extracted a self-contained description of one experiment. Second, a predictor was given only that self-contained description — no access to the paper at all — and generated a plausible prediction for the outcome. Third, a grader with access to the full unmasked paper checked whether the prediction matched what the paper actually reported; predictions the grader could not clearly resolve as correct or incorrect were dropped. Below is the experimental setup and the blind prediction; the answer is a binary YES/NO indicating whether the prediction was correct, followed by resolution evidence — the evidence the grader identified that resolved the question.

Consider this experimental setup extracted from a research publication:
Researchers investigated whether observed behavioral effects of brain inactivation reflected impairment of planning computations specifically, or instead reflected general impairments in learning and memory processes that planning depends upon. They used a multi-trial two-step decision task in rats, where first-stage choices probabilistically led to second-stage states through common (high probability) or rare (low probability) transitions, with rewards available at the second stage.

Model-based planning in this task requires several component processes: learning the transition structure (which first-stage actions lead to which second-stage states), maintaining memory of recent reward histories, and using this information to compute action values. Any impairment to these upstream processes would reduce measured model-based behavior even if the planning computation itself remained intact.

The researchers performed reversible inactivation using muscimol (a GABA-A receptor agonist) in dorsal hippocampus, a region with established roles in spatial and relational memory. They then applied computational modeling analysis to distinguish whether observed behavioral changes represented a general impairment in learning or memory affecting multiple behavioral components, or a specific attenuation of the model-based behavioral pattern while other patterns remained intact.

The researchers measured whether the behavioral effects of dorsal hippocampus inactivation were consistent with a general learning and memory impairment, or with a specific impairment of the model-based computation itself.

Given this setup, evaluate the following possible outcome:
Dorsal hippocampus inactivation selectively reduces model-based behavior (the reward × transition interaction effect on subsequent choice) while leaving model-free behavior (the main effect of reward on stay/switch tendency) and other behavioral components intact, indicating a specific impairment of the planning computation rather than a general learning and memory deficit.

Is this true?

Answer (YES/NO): YES